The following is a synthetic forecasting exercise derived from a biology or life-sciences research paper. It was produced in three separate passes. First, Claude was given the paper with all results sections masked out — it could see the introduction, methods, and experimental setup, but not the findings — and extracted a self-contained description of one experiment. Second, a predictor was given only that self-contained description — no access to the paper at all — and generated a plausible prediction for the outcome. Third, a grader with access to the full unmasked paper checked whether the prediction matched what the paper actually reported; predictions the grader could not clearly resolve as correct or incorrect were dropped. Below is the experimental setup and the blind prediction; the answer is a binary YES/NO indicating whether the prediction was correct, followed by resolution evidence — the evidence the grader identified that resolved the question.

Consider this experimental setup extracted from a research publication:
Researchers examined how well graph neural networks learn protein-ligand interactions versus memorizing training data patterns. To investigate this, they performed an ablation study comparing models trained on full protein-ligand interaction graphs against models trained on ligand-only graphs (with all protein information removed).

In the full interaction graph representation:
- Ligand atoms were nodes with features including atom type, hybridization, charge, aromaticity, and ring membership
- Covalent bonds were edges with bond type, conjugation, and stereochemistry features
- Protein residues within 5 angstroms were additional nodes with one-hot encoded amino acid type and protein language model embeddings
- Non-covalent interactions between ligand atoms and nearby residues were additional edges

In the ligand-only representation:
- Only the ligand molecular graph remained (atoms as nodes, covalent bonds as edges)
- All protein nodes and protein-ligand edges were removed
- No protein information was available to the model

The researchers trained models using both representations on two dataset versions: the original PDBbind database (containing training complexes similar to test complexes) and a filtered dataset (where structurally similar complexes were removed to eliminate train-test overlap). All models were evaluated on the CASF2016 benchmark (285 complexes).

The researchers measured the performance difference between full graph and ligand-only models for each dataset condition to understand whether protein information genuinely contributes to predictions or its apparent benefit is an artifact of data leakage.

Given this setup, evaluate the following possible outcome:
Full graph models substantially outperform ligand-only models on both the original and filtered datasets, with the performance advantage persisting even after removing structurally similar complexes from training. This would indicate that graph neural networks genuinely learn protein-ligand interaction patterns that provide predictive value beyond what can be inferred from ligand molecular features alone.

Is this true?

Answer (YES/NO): YES